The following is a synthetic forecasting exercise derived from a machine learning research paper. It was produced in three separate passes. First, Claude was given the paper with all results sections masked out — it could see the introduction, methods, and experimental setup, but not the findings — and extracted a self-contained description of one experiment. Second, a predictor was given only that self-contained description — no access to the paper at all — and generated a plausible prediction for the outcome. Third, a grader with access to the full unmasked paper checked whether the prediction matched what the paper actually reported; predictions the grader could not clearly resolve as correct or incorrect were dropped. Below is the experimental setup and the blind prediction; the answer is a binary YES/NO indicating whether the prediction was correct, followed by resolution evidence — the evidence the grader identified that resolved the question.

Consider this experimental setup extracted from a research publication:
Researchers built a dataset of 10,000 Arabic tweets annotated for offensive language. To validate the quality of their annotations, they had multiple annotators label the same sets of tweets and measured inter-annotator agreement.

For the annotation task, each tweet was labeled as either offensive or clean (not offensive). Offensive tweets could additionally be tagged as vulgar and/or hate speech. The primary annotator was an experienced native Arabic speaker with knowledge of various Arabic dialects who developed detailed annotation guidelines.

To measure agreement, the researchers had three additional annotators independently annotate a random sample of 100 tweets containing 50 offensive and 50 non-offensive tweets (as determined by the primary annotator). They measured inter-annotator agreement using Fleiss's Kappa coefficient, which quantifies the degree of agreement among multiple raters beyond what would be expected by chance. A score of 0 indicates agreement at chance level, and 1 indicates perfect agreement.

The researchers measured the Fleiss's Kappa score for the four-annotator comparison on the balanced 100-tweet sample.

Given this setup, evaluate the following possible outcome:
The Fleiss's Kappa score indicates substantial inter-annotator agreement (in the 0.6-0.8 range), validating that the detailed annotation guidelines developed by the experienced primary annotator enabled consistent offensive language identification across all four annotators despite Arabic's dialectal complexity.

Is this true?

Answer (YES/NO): NO